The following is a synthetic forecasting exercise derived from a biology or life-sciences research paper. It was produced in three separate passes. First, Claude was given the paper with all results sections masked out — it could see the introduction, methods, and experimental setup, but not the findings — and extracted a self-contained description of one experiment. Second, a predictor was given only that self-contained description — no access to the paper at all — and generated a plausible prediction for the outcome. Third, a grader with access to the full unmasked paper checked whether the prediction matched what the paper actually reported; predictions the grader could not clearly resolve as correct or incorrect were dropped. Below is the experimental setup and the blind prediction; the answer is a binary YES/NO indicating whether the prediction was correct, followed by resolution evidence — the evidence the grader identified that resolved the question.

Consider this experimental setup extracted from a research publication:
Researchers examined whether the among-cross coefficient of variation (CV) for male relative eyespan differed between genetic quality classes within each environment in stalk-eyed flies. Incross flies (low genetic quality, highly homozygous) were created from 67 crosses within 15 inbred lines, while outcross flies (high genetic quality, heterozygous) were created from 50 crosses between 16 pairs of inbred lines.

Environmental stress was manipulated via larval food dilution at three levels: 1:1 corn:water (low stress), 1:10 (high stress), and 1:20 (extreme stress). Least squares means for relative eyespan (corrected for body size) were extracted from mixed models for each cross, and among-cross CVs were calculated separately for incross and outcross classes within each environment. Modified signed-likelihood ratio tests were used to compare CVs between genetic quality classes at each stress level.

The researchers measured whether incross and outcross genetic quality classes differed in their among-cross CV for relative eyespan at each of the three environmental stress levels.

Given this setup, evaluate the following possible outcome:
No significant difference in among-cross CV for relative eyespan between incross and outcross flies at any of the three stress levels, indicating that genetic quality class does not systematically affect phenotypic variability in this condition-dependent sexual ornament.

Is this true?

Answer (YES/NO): NO